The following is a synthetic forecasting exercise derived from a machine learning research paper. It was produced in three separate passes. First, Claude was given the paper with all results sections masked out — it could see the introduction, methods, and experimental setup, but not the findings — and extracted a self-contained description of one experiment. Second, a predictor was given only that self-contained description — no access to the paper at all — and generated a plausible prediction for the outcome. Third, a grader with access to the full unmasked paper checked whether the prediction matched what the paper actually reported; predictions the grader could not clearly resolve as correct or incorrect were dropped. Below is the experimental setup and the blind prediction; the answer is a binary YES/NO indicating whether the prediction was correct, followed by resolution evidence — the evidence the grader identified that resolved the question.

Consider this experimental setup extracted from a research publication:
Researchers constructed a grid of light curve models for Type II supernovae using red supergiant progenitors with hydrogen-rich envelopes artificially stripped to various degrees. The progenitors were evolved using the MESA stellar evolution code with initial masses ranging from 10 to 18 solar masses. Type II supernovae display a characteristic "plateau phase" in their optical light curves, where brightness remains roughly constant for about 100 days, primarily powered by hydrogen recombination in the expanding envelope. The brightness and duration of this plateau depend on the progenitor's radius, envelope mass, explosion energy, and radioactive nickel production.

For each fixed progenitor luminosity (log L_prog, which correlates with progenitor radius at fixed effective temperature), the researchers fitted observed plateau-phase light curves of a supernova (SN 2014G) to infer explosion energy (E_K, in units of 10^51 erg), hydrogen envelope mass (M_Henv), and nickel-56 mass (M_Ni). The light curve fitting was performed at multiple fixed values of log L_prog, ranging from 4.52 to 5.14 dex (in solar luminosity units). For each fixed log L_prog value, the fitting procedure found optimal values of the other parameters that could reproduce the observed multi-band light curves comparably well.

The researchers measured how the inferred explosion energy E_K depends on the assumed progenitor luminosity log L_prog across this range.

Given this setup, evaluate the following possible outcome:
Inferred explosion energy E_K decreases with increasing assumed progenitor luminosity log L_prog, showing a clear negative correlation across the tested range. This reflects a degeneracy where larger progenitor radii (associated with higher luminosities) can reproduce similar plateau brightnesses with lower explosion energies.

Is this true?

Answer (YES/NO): YES